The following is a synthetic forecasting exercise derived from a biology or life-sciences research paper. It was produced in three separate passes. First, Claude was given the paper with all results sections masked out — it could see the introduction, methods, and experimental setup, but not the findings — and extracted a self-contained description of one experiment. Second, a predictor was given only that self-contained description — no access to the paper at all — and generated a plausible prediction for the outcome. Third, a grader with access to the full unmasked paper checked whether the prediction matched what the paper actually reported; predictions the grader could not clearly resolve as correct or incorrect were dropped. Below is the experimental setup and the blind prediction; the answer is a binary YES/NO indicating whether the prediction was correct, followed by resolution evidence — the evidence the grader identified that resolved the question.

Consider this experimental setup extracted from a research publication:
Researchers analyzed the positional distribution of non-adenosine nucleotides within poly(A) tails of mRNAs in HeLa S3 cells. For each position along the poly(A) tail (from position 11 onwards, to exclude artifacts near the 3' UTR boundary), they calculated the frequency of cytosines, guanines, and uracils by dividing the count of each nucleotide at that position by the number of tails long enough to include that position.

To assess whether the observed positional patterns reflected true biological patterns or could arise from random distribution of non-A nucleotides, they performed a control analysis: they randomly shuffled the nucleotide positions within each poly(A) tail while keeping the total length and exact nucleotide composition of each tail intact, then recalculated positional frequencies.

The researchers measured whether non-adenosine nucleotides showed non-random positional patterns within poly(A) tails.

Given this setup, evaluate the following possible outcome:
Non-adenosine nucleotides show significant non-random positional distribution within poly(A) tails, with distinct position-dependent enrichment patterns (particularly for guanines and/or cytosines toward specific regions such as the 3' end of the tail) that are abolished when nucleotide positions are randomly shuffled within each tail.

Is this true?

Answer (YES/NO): NO